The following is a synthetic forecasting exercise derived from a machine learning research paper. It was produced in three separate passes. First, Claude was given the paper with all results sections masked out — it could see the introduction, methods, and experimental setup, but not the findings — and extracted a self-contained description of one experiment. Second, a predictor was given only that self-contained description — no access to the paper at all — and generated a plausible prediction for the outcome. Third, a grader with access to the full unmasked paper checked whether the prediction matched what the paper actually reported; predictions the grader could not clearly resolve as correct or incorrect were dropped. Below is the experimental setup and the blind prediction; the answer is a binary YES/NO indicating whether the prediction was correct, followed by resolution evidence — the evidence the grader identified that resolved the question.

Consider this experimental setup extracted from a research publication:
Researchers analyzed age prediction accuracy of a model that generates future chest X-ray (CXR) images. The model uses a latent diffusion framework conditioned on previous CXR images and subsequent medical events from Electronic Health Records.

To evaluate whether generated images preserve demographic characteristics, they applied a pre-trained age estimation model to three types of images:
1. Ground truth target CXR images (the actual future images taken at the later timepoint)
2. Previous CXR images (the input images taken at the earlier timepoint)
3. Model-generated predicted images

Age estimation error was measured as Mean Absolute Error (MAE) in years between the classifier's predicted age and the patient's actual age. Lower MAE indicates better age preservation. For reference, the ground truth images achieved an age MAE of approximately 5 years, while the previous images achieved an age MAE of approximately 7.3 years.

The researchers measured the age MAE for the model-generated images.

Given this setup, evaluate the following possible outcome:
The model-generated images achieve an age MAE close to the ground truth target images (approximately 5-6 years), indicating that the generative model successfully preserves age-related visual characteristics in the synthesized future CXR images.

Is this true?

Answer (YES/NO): NO